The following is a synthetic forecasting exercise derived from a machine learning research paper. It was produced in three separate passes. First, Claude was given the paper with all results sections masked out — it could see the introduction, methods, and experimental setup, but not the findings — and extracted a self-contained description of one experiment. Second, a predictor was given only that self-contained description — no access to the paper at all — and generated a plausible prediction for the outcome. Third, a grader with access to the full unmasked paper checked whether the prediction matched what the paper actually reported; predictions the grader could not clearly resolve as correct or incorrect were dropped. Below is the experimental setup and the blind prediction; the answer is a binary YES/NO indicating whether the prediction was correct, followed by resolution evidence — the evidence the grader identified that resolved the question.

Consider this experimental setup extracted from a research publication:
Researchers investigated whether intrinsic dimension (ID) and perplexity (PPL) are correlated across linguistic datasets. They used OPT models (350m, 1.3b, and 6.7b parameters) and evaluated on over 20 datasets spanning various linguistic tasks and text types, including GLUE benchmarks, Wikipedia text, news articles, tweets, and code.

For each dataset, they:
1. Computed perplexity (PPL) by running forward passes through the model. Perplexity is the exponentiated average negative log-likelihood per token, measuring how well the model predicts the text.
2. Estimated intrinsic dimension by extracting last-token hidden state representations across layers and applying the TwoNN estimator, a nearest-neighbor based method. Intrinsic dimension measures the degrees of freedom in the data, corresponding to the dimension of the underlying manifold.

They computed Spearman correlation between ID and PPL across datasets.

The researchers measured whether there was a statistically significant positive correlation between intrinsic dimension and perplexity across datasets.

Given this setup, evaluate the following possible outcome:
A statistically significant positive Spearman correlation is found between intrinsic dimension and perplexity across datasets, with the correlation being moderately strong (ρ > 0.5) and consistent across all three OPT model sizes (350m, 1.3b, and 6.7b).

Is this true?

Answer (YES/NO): NO